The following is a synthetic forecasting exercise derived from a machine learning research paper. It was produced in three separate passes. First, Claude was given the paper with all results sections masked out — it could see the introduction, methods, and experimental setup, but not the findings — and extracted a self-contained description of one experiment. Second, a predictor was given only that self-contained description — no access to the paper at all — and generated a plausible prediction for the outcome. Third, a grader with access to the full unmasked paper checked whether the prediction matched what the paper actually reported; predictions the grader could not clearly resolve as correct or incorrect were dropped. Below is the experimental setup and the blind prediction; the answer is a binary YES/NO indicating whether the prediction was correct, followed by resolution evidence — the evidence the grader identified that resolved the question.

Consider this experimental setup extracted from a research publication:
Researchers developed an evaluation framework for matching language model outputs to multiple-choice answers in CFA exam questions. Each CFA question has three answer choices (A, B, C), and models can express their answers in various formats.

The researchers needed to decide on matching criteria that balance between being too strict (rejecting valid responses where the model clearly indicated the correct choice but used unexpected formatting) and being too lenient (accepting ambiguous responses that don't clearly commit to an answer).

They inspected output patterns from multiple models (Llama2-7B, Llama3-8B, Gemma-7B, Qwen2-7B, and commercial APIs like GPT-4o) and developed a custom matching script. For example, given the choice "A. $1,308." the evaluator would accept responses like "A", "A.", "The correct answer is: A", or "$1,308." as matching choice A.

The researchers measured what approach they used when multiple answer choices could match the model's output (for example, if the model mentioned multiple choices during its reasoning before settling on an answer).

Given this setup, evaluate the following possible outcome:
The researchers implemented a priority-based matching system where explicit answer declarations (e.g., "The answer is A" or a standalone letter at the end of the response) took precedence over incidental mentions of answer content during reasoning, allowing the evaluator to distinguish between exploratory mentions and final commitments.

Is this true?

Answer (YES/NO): NO